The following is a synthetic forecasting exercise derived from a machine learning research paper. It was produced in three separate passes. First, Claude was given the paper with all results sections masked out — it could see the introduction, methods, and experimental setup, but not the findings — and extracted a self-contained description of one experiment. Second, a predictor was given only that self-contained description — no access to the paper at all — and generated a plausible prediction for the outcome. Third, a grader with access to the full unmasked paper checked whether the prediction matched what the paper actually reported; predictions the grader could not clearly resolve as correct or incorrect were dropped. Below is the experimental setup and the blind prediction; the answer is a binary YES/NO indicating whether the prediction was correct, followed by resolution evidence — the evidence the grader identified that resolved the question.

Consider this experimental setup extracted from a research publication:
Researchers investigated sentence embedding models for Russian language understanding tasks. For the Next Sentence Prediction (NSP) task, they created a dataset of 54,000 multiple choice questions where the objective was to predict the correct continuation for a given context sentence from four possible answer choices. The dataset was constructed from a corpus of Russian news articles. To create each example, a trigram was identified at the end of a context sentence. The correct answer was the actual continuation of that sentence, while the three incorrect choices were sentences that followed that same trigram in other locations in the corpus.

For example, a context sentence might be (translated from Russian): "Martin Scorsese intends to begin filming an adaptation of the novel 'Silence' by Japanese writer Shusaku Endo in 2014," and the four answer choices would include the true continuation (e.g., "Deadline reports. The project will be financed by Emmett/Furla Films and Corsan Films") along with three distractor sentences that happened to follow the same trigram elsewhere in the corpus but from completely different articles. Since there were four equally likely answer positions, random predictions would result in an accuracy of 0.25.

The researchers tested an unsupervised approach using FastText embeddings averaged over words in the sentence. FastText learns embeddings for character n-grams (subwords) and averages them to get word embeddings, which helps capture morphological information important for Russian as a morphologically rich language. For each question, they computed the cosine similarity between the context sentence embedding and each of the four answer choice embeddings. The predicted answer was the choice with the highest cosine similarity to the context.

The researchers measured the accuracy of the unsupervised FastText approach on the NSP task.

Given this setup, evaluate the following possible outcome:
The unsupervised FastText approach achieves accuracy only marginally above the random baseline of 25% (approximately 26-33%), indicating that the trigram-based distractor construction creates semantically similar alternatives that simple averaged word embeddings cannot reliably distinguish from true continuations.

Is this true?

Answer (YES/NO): NO